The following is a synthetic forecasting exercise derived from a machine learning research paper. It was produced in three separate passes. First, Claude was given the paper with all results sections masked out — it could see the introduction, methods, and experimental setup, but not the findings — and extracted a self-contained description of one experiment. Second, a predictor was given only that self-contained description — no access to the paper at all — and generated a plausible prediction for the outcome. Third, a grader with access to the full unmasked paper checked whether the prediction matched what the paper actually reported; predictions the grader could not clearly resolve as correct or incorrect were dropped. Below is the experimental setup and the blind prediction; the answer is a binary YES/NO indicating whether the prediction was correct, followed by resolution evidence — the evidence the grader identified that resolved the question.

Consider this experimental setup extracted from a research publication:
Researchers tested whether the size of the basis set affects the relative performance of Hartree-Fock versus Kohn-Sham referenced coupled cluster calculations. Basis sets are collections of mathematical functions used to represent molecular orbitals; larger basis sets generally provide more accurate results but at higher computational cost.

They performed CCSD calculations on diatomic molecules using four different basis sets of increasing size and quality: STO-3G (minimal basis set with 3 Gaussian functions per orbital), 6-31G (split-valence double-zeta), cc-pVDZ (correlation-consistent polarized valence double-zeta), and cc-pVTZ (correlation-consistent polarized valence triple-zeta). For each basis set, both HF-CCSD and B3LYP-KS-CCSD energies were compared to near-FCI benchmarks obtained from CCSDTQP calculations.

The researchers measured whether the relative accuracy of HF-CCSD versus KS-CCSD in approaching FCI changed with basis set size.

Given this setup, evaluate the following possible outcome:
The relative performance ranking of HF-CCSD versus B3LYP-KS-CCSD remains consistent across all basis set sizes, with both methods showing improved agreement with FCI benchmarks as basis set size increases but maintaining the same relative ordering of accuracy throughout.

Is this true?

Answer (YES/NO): YES